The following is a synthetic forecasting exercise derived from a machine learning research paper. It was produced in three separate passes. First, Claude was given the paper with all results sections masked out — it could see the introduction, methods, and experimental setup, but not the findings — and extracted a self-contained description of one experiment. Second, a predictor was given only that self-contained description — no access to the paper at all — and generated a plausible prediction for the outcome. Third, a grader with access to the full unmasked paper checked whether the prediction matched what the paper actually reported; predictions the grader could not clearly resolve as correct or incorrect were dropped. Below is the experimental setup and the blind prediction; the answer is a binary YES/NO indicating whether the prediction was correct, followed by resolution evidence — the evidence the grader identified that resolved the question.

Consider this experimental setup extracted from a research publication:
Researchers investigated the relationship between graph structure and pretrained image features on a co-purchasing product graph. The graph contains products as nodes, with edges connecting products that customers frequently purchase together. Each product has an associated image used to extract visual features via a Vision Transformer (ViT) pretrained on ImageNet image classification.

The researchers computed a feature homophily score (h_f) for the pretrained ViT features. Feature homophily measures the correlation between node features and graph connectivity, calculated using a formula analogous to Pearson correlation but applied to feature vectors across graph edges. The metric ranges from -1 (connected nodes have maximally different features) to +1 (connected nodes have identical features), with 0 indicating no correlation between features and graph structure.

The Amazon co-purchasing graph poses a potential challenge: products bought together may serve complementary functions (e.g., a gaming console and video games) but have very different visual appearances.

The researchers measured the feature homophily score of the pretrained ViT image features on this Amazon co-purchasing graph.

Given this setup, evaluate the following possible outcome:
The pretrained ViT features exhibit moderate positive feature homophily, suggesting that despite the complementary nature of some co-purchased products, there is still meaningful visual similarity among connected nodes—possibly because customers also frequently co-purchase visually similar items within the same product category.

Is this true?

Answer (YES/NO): NO